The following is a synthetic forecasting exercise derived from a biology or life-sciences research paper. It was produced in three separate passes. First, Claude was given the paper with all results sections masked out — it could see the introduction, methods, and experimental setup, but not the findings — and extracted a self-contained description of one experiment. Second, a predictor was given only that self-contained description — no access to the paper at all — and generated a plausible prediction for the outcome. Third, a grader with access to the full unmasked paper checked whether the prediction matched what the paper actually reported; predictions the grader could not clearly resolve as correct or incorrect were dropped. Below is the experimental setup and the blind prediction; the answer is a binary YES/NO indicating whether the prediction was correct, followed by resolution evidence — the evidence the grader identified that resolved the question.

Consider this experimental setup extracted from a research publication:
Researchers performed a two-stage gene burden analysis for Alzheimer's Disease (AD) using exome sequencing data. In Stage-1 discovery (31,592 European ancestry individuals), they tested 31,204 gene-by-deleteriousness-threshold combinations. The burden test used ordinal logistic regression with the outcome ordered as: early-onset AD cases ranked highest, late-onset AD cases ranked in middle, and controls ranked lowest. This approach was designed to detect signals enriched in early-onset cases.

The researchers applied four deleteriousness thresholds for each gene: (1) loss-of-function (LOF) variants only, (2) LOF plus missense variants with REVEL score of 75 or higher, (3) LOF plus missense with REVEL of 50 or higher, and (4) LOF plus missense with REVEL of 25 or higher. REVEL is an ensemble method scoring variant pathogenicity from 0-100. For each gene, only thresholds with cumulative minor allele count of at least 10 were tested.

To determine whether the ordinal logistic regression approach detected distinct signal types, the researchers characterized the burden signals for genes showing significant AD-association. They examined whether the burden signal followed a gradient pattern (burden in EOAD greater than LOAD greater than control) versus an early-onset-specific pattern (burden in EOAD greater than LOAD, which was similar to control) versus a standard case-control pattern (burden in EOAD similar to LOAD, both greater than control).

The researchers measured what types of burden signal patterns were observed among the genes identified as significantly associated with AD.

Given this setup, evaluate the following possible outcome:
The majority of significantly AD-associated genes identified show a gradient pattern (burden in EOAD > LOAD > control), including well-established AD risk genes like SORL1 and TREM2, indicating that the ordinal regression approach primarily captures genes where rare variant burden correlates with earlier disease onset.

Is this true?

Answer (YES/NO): YES